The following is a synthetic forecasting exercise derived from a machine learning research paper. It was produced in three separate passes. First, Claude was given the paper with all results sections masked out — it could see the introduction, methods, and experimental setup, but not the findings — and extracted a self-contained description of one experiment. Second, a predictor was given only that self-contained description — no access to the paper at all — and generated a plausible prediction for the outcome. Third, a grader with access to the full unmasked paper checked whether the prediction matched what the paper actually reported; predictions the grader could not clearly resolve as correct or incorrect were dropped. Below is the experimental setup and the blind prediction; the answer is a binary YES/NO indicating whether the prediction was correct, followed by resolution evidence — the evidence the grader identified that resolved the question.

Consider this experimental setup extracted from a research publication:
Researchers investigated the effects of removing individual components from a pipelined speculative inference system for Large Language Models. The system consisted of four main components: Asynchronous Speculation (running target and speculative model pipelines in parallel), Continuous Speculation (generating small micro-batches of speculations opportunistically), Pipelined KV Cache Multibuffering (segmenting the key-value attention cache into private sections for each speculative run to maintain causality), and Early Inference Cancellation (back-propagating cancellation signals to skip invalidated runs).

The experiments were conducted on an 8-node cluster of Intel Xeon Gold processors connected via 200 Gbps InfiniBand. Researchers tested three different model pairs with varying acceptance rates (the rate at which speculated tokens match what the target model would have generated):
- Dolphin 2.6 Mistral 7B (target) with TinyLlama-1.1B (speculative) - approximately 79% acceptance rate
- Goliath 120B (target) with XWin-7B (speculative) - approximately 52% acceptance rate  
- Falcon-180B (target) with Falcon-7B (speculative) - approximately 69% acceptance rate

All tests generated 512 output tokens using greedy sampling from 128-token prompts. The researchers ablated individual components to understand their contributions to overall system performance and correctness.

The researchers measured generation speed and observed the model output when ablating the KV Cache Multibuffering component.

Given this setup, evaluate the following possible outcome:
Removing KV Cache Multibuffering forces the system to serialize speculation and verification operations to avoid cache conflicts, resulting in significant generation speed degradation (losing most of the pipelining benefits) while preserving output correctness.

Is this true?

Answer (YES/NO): NO